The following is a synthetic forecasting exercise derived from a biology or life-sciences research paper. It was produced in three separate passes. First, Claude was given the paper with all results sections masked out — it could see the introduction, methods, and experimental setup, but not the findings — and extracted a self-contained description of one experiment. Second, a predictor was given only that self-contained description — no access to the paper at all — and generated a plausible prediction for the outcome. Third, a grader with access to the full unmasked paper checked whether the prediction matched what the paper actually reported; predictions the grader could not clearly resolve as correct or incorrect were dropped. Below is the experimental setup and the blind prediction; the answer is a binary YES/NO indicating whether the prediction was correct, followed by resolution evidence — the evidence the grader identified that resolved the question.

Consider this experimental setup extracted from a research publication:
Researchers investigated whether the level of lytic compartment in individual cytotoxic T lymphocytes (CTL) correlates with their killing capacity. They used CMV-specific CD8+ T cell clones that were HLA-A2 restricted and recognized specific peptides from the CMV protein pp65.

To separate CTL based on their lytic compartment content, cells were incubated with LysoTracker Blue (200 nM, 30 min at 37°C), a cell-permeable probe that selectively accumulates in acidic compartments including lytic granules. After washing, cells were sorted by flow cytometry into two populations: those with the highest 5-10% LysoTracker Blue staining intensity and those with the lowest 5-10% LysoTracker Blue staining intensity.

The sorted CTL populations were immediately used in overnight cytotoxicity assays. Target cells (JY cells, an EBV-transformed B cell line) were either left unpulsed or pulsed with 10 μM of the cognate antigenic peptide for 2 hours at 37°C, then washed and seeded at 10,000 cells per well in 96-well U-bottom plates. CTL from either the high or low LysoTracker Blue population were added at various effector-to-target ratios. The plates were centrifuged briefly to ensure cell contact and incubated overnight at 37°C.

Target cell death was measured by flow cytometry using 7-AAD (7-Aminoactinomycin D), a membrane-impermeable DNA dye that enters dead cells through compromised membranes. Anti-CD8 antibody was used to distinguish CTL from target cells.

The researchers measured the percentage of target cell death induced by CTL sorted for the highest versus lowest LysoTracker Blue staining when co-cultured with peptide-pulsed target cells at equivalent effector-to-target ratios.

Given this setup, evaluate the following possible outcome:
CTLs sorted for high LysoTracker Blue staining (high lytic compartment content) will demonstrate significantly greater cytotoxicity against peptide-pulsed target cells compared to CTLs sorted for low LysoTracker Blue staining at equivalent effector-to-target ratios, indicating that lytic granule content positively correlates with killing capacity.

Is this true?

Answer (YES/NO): YES